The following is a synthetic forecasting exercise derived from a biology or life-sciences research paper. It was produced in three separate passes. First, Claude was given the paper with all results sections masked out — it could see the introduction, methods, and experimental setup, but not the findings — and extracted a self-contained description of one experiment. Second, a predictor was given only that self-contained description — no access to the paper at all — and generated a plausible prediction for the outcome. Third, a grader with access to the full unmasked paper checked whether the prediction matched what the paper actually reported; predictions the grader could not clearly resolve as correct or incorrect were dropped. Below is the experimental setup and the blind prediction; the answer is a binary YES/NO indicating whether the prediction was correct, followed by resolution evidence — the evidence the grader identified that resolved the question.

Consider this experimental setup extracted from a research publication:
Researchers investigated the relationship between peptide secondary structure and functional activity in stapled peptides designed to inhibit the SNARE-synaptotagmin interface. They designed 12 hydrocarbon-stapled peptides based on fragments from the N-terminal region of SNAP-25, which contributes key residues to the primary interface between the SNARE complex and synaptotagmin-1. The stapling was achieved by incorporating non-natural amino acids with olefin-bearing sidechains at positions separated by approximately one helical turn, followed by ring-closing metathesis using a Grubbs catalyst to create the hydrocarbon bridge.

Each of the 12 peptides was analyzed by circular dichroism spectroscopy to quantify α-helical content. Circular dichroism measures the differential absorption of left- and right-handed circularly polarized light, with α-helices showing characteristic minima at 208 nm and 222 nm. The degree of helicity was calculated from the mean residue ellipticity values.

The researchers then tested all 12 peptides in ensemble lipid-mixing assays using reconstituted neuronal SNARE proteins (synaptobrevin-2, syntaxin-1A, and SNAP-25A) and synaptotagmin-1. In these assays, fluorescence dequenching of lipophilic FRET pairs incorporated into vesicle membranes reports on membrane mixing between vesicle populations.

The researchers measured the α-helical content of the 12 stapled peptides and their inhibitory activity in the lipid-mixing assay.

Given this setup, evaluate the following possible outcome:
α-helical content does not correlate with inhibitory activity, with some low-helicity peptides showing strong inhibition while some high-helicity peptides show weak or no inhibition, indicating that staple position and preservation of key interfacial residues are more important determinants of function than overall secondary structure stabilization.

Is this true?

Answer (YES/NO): NO